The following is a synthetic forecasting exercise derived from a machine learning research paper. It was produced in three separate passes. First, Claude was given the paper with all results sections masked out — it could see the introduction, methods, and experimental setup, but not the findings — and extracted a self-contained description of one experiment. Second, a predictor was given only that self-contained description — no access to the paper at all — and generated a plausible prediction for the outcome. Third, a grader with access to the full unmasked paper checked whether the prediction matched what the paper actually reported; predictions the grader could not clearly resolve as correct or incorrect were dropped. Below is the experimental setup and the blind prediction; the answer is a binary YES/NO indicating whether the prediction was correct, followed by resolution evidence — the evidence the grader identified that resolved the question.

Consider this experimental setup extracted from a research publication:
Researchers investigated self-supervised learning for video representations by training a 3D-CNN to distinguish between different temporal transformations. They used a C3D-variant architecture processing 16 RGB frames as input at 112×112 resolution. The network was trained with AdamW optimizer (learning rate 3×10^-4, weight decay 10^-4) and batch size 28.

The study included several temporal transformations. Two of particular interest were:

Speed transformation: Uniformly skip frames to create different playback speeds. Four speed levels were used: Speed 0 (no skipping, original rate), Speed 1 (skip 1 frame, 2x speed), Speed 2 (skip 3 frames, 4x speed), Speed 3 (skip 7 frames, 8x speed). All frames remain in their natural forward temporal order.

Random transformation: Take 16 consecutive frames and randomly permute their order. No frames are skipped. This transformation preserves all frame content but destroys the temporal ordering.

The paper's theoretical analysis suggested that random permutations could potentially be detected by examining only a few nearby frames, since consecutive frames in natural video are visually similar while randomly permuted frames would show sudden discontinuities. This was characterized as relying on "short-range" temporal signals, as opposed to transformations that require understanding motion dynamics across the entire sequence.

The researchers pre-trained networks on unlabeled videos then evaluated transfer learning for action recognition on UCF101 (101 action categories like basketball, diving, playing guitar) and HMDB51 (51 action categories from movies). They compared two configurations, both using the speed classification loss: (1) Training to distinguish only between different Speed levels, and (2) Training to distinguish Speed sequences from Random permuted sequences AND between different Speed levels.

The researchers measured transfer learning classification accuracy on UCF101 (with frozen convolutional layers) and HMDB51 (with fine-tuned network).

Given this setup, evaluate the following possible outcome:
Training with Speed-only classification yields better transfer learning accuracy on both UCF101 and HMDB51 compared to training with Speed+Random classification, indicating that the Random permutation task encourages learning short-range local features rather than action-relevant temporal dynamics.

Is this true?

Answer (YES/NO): NO